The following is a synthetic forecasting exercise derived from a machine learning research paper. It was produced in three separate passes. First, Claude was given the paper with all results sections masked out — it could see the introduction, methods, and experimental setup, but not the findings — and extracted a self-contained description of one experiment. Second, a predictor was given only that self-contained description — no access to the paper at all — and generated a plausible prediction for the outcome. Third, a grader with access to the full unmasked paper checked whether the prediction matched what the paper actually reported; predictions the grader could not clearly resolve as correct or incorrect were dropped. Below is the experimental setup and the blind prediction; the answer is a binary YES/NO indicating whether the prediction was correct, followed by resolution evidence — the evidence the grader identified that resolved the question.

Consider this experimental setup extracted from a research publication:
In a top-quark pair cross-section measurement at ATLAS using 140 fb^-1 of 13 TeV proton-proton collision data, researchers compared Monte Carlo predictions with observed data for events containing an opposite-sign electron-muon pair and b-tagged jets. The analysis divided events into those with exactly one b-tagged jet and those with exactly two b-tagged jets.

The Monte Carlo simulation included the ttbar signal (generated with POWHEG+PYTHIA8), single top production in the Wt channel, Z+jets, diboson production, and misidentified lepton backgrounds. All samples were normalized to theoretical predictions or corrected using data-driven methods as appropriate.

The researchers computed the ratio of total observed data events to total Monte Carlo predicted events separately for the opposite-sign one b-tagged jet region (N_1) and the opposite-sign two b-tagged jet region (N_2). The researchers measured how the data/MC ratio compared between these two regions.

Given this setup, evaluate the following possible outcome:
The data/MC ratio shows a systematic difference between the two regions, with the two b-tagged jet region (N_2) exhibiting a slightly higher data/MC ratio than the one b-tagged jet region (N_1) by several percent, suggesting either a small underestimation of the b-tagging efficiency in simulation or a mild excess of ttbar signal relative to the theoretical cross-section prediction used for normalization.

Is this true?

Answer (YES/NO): NO